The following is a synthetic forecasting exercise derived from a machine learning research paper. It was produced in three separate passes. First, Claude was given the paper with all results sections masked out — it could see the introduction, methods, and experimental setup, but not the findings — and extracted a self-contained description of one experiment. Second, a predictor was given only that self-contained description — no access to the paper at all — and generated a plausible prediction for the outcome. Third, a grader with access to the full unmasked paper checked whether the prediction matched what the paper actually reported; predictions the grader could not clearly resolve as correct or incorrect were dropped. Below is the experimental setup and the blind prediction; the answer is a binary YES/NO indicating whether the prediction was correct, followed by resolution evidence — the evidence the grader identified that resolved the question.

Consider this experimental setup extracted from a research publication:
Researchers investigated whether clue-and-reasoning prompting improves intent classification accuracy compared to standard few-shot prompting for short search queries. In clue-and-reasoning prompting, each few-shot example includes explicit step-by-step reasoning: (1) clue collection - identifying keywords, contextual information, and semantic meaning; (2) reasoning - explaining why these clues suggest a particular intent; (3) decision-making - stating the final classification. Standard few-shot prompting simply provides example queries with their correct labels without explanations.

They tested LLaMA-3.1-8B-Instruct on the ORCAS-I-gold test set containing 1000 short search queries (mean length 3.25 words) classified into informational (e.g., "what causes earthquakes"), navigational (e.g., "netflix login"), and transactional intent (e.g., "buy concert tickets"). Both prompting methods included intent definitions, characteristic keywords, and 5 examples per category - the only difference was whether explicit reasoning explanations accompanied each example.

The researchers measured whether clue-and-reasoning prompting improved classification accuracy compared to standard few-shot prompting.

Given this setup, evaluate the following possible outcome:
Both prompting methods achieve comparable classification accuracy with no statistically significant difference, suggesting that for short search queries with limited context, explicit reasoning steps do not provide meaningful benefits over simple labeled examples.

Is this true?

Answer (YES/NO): NO